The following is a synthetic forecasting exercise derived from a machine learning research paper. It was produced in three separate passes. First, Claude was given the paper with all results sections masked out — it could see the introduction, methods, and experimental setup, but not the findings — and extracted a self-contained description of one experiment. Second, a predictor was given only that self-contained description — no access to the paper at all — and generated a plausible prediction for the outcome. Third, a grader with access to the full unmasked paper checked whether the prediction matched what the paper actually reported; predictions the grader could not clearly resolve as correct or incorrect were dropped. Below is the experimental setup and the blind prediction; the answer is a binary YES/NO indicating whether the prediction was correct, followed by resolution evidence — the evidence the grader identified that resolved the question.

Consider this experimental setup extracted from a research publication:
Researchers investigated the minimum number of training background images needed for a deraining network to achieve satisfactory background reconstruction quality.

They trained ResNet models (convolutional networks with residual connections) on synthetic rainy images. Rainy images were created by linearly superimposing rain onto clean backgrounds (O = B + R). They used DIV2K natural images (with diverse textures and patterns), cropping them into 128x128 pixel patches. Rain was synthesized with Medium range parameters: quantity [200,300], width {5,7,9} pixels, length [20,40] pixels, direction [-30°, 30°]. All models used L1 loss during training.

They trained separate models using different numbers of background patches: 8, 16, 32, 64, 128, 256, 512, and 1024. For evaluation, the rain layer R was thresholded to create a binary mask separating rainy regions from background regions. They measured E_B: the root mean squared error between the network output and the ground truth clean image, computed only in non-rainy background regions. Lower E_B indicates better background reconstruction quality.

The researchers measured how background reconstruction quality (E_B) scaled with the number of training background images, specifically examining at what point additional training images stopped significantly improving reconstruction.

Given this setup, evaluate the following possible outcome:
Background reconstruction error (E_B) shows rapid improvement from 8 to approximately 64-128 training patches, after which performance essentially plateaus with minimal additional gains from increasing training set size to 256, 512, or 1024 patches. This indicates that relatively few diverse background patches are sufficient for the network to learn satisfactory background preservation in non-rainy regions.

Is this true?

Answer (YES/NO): NO